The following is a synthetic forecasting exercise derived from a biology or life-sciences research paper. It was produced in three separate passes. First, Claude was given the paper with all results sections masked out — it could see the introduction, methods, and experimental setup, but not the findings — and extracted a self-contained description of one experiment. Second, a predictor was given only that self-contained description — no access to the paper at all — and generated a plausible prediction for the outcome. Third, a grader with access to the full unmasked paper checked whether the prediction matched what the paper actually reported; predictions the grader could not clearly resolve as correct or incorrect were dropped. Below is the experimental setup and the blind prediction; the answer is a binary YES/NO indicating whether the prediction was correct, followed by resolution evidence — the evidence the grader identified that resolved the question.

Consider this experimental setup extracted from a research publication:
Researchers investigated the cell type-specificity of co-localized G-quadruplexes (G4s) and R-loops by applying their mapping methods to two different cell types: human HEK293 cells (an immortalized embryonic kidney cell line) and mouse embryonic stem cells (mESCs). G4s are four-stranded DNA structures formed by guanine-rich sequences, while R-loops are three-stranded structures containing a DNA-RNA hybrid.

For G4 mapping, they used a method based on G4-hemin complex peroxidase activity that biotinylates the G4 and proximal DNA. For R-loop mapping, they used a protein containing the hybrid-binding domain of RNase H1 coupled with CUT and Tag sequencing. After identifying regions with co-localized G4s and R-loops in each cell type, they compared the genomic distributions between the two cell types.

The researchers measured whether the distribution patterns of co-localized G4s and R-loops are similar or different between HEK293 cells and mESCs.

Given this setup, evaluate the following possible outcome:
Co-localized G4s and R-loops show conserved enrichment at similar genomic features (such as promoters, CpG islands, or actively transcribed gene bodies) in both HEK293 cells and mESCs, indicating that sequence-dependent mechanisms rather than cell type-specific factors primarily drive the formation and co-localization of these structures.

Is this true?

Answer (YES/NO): NO